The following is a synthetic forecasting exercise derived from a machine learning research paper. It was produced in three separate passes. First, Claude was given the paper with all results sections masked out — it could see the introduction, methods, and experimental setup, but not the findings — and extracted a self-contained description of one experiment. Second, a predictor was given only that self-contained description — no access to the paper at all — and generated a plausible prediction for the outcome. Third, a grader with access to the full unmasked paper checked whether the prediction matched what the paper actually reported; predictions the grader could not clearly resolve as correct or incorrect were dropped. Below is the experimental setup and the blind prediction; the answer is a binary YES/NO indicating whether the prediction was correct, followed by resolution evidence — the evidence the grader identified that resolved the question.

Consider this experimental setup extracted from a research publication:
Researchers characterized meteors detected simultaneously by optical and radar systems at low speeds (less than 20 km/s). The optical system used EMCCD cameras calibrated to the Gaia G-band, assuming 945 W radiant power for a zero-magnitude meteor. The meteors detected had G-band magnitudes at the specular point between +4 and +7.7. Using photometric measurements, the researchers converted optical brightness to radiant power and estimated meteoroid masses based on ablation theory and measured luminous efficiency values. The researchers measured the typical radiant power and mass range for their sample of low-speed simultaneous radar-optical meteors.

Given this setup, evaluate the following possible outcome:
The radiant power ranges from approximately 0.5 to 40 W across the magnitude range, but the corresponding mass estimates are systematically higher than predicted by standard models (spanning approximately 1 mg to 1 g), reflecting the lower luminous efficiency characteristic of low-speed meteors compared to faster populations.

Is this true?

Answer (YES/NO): NO